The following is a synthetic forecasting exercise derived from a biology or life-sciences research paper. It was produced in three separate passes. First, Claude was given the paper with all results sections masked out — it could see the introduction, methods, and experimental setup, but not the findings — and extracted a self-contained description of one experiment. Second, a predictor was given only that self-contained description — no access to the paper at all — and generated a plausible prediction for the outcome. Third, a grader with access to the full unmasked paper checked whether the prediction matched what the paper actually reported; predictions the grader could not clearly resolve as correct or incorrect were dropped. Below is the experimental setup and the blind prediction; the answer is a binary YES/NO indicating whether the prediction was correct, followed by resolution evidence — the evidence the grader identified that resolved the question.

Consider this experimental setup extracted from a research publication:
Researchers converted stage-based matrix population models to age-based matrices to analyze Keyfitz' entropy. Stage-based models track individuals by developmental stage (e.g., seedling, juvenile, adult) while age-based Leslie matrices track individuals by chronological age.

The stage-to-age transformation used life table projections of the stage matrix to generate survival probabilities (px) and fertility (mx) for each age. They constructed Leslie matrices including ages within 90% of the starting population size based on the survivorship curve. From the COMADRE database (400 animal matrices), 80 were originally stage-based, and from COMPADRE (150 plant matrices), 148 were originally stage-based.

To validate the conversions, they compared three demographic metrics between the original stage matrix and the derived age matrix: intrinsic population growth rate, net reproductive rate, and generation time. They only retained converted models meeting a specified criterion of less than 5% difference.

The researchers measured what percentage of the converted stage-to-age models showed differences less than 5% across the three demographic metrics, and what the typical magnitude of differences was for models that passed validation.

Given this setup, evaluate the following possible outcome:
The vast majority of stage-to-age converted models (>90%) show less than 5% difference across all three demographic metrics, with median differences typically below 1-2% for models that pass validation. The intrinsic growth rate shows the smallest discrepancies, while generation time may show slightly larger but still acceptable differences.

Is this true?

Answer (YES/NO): NO